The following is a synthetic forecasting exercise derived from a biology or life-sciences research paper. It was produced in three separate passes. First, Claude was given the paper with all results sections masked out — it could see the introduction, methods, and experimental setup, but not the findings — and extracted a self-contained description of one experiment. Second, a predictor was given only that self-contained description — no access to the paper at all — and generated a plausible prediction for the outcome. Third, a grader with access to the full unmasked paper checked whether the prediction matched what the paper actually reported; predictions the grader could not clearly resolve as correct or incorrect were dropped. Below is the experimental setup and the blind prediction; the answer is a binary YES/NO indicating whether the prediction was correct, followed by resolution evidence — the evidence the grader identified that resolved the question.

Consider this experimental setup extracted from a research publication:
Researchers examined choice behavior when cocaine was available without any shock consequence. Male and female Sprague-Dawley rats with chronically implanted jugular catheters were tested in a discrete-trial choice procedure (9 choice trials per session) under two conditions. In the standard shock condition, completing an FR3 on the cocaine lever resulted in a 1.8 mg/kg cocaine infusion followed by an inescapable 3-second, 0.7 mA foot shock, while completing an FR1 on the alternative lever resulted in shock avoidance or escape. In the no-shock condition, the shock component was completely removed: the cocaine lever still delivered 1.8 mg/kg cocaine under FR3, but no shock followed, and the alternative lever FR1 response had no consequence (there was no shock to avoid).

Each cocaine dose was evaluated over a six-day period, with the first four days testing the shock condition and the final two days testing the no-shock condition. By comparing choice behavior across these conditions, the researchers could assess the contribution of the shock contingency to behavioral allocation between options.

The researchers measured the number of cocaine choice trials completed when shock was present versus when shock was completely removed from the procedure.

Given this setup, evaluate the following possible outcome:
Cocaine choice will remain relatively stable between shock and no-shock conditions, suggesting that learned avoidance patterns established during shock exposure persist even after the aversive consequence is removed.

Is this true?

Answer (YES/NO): NO